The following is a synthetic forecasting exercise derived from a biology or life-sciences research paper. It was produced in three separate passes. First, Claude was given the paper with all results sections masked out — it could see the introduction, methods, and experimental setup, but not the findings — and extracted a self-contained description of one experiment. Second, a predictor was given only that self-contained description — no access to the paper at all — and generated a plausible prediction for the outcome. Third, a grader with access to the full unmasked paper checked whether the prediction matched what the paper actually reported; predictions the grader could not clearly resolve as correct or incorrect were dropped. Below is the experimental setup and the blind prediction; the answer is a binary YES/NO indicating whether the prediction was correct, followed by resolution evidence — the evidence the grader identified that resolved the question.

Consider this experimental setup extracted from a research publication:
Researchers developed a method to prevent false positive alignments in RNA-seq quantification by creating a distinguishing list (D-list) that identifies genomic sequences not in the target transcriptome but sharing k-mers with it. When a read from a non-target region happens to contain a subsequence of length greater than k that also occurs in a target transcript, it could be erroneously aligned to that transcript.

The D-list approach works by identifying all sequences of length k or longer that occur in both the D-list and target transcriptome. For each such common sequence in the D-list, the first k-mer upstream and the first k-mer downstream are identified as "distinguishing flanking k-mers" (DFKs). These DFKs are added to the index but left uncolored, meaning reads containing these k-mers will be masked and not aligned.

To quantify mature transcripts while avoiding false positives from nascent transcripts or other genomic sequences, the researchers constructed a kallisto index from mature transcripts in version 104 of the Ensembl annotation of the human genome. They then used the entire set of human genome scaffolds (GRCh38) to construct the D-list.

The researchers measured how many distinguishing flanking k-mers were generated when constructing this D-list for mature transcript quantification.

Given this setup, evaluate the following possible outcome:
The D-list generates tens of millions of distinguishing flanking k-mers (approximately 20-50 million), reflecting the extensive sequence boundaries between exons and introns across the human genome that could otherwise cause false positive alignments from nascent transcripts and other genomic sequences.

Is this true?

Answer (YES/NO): NO